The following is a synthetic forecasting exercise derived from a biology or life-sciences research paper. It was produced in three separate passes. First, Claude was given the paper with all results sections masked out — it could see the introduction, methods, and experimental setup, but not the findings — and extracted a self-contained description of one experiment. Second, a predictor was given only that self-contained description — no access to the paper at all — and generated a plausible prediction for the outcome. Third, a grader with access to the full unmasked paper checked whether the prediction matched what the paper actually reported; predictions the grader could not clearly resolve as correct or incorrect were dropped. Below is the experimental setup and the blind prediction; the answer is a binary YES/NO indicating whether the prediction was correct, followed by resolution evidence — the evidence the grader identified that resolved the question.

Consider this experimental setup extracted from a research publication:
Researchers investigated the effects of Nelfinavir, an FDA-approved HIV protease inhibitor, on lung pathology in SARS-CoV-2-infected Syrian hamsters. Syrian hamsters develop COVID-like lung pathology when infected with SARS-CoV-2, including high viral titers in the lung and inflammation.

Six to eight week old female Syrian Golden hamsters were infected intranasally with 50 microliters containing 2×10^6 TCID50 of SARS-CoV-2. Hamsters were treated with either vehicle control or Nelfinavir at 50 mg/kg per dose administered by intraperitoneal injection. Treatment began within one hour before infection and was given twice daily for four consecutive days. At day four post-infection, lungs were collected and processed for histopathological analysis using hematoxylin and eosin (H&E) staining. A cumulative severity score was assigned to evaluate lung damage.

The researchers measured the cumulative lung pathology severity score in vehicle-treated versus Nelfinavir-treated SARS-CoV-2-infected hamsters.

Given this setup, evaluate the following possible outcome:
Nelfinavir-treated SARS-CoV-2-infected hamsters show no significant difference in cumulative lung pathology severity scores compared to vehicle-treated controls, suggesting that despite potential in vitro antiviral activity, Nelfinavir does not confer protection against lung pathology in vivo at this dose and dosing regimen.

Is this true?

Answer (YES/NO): NO